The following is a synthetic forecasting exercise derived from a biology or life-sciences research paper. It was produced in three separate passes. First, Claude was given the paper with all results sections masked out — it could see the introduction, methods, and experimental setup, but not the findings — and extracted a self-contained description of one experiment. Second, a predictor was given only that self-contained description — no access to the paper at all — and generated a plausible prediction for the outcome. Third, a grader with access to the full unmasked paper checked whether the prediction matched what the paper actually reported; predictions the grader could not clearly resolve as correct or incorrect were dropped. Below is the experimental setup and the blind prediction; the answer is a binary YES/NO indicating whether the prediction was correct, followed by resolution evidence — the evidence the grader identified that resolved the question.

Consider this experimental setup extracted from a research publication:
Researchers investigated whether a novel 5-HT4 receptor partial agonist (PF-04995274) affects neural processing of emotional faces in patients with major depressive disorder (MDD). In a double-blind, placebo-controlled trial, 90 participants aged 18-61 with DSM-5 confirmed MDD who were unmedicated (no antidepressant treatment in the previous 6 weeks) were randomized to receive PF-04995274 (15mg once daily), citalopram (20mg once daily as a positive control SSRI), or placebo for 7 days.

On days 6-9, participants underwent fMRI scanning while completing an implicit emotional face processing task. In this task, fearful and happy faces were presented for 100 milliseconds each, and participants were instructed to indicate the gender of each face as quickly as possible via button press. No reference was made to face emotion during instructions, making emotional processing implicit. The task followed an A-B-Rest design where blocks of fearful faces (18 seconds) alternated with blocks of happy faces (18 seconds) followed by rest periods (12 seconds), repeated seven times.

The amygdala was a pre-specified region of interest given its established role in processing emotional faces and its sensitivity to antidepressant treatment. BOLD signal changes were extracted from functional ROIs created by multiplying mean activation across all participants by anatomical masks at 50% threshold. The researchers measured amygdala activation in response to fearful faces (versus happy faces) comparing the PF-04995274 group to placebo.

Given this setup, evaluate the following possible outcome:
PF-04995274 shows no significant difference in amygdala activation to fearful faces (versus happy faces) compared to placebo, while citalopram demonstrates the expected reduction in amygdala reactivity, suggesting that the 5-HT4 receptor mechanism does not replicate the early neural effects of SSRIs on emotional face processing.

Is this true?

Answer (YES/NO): YES